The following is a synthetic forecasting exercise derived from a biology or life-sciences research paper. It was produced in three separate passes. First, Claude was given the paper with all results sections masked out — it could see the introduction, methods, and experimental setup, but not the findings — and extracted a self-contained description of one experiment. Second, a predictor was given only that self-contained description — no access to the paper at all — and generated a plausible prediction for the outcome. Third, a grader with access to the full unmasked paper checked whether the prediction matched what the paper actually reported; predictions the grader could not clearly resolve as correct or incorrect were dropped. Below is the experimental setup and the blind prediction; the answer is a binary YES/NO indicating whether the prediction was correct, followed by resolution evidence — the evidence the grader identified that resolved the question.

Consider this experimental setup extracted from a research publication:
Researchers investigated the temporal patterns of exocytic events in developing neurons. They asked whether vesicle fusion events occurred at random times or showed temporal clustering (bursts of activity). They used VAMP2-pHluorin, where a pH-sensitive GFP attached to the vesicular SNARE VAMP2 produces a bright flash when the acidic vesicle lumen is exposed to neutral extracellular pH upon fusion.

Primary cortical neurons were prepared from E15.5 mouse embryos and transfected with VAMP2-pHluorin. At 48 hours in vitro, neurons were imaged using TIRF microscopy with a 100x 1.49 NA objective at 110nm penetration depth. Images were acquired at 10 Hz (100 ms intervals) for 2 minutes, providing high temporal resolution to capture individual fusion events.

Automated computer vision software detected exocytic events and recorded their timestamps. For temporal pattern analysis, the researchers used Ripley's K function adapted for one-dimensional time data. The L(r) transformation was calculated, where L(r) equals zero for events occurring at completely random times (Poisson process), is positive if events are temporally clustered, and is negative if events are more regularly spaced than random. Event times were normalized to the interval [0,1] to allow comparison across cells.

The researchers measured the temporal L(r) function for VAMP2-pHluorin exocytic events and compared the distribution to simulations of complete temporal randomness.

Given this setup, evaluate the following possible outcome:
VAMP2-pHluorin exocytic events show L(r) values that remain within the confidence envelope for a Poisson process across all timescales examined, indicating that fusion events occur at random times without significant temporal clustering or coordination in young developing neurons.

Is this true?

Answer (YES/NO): NO